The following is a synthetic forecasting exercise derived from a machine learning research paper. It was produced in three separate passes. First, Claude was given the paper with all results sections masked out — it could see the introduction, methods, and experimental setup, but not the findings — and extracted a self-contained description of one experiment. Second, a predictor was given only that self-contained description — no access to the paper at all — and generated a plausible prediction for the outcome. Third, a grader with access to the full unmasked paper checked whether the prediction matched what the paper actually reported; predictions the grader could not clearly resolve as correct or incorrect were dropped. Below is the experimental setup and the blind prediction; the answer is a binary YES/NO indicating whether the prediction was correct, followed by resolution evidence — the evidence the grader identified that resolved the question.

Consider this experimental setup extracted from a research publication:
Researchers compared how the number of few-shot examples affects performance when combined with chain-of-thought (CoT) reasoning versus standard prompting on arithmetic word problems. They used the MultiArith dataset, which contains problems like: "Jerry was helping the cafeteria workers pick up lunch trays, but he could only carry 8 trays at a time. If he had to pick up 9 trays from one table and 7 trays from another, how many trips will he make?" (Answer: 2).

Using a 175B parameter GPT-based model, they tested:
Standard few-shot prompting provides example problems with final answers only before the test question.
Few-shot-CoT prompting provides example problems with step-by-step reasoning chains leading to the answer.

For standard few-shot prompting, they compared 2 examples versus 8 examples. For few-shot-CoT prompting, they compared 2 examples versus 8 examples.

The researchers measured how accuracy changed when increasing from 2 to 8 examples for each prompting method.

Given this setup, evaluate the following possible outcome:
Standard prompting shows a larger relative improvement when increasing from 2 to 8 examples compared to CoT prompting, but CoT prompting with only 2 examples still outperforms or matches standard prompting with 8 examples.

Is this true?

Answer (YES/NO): NO